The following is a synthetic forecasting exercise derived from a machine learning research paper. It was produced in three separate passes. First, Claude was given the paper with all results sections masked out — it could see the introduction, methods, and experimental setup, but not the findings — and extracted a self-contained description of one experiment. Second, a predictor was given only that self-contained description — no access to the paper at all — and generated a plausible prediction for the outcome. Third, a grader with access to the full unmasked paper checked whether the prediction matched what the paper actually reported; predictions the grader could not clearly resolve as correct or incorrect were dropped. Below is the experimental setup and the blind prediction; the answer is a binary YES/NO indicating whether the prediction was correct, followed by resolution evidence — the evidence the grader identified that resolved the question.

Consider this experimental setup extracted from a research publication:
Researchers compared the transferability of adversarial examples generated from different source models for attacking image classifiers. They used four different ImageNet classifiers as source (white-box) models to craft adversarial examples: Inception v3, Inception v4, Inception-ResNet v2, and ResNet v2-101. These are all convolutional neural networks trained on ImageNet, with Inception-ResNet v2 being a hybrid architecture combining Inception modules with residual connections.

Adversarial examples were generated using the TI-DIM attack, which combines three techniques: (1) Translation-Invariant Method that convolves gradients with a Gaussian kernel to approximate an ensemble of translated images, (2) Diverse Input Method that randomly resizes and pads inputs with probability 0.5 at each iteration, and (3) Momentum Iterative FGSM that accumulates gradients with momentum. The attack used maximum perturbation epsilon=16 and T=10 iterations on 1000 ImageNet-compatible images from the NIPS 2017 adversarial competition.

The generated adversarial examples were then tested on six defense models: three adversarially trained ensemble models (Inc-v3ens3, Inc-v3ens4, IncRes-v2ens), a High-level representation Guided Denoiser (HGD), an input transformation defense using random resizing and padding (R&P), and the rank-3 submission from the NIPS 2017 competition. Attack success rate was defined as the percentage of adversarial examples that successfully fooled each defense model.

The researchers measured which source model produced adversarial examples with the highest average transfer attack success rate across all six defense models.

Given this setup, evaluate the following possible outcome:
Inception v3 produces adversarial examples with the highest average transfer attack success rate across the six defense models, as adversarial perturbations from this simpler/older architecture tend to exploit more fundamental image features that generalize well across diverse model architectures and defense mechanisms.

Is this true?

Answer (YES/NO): NO